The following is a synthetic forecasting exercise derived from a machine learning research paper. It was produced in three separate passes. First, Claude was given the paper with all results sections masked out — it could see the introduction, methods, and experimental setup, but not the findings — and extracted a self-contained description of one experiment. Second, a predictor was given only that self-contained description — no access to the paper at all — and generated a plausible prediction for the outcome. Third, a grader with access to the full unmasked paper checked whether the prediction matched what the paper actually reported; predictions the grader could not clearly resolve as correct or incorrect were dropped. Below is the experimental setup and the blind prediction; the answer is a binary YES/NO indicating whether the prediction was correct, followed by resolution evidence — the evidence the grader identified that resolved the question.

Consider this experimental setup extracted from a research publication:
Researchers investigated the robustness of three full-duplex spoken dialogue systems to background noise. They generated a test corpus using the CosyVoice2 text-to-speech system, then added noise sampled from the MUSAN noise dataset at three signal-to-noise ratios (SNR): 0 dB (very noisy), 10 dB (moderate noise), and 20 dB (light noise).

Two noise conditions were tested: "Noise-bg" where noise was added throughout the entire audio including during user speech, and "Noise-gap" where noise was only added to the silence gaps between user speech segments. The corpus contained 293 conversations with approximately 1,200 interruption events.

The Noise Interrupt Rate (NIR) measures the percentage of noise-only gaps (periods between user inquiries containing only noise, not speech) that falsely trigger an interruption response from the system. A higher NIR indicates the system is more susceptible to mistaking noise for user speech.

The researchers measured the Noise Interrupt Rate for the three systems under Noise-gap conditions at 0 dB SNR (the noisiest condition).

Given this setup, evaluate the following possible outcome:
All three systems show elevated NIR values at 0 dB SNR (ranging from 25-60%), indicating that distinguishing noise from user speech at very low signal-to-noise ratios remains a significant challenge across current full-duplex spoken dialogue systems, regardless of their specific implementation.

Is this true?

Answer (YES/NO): NO